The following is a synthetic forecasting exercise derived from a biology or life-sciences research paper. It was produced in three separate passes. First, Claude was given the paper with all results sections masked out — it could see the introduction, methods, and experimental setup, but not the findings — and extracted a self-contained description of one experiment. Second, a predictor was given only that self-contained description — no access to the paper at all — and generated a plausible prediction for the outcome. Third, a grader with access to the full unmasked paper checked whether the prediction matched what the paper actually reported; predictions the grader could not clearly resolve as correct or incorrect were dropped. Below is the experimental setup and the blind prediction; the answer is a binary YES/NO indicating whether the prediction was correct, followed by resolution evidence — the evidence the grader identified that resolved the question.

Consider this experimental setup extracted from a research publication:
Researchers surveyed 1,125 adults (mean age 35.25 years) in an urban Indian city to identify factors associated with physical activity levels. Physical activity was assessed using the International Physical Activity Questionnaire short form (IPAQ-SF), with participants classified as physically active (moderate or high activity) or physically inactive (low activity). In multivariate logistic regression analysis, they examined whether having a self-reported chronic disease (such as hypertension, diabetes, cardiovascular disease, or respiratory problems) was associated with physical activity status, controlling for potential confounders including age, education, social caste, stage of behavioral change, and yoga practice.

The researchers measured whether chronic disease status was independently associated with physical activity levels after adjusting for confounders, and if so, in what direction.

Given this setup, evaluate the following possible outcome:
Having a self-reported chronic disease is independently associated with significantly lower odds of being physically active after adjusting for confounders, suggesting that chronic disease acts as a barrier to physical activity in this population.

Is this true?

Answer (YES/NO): NO